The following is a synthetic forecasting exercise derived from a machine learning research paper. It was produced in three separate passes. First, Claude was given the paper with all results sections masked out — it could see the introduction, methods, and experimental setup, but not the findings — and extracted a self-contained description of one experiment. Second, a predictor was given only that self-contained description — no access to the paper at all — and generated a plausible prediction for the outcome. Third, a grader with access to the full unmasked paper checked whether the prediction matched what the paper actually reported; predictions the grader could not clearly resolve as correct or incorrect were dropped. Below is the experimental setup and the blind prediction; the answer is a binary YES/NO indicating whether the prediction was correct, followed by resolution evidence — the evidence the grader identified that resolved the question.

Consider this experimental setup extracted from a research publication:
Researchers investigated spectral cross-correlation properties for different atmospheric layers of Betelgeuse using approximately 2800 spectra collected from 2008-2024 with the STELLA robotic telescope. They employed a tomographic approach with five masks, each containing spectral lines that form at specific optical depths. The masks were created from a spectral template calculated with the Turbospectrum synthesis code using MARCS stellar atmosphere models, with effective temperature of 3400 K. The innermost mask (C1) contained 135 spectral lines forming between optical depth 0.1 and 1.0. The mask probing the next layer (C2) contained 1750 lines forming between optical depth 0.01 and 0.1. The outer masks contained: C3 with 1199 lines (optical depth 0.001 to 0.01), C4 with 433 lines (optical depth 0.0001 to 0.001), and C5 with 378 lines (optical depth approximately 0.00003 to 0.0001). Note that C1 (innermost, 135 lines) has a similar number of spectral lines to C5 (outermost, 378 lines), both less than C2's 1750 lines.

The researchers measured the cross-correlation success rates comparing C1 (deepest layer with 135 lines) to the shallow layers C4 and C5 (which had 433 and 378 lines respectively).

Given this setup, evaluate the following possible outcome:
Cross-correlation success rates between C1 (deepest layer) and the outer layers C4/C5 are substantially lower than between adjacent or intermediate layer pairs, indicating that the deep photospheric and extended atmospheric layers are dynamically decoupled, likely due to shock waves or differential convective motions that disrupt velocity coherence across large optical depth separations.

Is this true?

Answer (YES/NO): NO